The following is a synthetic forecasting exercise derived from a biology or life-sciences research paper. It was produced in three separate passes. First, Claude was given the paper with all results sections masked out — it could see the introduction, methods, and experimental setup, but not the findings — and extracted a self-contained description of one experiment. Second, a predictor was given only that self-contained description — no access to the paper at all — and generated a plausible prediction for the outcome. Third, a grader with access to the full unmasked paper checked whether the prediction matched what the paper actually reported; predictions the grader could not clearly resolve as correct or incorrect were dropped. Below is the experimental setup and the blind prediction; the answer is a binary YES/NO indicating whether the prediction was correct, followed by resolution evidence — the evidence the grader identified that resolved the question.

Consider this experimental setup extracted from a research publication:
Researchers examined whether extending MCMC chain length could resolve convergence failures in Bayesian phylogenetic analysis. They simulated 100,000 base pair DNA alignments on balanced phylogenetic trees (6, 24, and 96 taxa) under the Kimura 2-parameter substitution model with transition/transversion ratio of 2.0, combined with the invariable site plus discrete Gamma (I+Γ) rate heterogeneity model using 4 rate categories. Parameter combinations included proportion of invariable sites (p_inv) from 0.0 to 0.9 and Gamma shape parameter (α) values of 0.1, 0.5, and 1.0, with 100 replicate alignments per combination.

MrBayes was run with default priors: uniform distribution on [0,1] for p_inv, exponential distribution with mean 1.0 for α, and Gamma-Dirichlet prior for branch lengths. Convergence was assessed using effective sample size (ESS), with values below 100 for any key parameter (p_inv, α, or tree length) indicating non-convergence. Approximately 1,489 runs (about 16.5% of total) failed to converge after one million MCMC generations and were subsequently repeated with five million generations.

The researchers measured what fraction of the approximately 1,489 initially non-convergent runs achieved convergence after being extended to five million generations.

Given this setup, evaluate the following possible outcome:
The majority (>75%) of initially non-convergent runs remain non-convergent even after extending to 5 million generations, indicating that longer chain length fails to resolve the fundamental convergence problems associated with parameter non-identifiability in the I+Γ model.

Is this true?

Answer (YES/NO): NO